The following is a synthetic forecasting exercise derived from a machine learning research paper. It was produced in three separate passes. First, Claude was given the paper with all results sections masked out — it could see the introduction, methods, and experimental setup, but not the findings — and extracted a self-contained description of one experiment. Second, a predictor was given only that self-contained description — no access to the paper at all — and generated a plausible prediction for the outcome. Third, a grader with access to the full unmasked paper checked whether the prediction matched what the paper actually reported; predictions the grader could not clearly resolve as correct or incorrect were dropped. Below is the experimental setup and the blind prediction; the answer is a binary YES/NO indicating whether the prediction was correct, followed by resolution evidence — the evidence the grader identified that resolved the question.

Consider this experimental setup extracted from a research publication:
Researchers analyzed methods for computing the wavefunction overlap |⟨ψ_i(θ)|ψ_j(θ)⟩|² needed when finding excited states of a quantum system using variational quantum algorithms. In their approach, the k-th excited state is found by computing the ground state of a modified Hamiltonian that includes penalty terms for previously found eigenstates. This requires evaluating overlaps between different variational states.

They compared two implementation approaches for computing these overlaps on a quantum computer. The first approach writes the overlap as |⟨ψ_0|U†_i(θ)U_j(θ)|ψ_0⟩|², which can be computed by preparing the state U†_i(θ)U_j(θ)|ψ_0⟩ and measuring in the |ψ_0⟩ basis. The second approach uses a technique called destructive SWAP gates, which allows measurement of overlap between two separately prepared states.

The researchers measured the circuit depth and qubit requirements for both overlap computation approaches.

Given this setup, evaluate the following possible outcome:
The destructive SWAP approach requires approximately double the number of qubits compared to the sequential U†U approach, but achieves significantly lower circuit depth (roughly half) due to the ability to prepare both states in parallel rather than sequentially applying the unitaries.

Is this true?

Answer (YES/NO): YES